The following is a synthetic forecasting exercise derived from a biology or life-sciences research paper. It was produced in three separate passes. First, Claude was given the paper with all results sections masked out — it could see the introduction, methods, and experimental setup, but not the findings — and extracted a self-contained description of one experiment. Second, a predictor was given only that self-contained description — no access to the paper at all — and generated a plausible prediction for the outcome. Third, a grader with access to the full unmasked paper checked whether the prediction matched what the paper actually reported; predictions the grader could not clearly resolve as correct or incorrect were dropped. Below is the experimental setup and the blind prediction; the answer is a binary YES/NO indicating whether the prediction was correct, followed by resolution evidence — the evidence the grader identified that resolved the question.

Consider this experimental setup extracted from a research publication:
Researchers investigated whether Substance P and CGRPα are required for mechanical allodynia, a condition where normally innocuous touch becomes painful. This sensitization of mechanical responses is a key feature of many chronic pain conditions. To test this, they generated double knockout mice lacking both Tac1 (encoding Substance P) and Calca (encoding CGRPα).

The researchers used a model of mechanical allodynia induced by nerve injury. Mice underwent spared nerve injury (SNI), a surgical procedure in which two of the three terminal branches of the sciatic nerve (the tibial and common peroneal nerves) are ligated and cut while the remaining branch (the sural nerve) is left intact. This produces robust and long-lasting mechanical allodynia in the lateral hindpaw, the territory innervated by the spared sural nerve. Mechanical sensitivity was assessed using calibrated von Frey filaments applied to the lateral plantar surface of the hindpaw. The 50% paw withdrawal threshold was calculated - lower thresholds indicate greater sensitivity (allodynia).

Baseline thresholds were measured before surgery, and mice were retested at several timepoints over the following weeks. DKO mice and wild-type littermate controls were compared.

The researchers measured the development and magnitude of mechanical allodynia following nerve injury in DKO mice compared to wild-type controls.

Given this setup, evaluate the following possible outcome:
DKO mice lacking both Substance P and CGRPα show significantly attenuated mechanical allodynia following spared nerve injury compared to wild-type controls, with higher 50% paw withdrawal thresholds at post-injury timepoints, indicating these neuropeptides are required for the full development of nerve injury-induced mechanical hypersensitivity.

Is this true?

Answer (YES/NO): NO